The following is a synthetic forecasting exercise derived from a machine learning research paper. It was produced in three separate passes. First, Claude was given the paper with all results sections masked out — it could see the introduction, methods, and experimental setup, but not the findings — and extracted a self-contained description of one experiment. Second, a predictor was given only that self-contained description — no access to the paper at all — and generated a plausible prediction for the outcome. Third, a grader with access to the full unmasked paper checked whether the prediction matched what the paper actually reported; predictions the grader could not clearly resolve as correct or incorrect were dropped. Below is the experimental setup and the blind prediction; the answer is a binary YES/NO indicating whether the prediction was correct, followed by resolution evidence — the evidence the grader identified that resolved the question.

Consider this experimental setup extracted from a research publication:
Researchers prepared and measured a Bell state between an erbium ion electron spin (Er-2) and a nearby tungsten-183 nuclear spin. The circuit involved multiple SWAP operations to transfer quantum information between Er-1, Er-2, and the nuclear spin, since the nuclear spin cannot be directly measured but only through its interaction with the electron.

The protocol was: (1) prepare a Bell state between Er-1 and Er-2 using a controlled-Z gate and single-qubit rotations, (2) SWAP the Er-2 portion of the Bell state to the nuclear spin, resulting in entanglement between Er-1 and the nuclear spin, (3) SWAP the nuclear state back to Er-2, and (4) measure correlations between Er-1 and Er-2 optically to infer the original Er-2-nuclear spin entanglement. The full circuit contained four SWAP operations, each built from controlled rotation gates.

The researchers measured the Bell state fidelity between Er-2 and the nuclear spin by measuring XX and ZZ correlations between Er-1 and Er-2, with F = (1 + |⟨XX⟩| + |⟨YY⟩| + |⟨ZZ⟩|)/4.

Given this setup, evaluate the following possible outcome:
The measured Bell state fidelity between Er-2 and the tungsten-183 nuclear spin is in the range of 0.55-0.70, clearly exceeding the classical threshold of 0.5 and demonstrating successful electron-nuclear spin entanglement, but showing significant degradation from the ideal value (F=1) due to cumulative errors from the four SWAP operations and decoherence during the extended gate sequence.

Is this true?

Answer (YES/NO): NO